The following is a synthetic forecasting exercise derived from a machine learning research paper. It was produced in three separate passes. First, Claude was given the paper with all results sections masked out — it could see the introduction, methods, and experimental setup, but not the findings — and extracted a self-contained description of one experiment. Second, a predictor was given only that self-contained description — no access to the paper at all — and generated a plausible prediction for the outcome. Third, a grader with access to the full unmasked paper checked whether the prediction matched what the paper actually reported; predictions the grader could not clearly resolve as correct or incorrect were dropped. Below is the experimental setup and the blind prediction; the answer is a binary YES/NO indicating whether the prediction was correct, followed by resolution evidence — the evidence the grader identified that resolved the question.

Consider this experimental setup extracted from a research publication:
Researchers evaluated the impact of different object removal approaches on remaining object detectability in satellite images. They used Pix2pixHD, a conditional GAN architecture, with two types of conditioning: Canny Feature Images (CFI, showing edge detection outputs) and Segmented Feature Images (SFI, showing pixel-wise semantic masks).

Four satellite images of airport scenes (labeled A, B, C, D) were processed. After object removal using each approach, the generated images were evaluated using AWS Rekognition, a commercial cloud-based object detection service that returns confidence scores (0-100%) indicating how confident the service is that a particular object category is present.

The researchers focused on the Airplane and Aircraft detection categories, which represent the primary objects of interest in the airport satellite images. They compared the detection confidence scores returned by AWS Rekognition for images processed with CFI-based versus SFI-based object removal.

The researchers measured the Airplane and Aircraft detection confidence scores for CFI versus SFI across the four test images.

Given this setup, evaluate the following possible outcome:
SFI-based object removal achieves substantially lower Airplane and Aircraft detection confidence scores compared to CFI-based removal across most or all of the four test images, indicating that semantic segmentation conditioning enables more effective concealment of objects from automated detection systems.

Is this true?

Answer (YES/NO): NO